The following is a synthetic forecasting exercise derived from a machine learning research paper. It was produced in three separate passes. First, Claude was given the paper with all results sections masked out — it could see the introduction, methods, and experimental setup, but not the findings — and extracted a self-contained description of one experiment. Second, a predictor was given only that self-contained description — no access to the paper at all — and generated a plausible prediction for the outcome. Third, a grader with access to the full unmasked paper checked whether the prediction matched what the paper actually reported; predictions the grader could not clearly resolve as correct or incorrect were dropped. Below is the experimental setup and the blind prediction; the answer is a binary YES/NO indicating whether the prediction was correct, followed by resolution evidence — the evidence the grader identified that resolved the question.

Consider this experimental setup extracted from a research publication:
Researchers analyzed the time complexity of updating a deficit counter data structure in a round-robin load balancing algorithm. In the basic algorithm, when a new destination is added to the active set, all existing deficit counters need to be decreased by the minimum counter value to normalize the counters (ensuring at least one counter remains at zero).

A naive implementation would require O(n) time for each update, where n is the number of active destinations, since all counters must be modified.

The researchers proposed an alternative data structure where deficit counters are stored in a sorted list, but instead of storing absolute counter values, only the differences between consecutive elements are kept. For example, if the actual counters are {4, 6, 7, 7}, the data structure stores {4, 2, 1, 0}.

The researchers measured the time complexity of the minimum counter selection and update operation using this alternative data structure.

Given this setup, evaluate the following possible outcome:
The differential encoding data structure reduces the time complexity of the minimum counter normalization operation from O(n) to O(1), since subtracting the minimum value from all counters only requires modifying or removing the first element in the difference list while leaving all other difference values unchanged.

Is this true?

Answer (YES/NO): YES